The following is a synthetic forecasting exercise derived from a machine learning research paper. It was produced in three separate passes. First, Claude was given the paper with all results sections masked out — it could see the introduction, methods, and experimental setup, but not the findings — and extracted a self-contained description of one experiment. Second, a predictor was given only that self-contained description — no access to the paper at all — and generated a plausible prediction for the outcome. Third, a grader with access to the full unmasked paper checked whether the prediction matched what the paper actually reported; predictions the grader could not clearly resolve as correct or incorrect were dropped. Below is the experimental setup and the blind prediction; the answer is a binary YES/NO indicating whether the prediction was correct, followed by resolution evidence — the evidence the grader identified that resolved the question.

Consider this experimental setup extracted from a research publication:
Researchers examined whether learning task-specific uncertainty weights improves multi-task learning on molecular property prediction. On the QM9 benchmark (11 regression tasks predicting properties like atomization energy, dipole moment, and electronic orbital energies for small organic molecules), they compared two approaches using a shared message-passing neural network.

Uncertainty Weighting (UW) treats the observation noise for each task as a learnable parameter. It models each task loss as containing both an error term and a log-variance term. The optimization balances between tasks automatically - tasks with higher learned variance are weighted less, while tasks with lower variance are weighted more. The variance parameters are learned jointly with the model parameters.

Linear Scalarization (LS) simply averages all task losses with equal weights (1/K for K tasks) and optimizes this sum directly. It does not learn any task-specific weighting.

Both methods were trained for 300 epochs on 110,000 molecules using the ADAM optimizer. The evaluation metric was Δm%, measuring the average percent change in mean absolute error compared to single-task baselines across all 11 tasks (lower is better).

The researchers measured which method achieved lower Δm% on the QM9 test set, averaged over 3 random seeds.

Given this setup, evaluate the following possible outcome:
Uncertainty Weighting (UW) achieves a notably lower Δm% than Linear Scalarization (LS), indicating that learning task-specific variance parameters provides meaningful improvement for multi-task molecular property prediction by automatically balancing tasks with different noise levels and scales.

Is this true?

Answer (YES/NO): YES